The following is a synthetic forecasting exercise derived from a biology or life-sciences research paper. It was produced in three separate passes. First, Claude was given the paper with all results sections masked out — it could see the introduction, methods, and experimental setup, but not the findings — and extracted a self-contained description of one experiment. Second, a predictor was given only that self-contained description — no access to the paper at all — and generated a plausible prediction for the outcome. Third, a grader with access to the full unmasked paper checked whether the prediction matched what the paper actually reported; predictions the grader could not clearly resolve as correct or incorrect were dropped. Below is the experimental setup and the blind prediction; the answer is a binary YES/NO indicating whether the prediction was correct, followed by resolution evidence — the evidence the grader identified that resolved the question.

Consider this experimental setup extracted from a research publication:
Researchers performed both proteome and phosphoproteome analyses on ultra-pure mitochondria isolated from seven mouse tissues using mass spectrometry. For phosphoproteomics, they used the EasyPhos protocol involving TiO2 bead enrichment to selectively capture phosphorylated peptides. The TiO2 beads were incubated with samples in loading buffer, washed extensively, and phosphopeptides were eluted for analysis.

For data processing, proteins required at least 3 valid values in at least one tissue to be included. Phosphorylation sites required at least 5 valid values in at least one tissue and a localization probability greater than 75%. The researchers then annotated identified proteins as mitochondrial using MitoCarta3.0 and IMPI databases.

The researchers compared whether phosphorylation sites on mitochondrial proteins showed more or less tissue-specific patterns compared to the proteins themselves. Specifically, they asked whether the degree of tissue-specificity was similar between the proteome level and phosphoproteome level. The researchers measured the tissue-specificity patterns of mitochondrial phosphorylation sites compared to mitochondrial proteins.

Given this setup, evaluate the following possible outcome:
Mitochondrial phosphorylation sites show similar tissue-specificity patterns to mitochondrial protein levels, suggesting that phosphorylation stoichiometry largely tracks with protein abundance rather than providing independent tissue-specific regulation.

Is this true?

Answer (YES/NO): NO